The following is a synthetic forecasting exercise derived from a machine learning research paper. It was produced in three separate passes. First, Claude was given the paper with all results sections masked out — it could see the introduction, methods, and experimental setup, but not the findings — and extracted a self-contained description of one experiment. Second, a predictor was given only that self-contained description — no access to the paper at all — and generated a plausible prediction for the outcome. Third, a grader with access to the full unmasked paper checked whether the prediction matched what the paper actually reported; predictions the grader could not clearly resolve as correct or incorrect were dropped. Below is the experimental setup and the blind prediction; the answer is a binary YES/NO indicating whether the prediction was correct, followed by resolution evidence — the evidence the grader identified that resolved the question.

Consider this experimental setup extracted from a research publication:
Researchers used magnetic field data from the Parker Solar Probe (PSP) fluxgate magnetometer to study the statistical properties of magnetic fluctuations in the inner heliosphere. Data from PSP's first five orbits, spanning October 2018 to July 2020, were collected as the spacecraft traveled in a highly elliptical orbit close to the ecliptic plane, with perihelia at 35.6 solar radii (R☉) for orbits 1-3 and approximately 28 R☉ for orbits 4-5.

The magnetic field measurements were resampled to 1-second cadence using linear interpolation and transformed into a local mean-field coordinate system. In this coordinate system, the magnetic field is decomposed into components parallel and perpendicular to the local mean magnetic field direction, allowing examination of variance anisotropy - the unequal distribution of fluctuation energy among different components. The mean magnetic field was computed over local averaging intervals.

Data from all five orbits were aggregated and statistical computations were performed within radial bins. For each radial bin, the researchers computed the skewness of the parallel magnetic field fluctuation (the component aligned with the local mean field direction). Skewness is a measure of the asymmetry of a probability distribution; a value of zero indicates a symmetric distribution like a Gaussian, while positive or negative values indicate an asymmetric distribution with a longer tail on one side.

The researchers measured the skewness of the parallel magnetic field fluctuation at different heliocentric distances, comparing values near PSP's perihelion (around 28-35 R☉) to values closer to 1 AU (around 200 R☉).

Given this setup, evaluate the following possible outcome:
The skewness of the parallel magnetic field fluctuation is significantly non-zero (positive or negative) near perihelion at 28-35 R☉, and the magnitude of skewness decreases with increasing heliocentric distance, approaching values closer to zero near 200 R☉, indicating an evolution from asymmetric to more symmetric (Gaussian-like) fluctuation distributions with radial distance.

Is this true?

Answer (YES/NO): YES